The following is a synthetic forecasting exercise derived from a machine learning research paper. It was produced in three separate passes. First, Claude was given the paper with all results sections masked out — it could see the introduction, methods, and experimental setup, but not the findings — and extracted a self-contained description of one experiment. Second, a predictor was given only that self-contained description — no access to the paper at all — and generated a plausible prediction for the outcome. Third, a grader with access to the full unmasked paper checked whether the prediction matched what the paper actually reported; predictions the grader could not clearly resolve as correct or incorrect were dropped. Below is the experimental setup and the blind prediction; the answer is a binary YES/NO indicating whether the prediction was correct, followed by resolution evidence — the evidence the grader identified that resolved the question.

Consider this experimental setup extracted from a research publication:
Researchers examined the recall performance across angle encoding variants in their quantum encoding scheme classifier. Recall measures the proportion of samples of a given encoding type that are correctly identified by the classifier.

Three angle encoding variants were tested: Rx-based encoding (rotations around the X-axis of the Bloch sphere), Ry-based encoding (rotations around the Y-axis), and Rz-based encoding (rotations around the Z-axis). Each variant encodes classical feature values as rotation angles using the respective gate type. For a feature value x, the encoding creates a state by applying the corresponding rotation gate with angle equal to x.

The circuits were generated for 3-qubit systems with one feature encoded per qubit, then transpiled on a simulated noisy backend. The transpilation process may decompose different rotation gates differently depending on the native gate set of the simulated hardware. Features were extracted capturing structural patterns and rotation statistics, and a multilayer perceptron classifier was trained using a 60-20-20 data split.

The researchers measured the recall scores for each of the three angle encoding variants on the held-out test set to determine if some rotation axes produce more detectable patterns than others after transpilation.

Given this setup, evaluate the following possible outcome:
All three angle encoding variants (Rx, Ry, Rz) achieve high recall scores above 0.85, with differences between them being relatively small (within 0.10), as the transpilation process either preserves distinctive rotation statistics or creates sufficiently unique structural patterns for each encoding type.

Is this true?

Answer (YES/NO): YES